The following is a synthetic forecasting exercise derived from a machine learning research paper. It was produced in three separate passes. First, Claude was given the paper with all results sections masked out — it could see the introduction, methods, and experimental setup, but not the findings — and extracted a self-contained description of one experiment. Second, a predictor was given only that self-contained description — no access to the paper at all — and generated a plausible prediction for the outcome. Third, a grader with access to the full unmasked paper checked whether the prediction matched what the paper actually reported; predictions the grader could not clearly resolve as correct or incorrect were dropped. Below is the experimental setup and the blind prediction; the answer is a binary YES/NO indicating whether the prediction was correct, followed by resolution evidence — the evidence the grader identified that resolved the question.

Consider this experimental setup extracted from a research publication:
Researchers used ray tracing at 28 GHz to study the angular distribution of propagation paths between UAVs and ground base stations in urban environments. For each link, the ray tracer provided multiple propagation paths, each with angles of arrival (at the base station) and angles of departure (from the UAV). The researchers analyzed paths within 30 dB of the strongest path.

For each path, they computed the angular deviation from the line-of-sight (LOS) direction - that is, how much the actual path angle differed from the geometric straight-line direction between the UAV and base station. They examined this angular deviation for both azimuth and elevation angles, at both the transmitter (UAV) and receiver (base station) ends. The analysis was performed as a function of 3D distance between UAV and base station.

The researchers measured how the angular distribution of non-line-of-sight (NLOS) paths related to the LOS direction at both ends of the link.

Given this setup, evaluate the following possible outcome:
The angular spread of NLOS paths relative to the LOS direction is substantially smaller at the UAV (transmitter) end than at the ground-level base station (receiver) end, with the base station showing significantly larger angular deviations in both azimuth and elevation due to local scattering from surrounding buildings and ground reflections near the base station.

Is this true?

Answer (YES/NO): YES